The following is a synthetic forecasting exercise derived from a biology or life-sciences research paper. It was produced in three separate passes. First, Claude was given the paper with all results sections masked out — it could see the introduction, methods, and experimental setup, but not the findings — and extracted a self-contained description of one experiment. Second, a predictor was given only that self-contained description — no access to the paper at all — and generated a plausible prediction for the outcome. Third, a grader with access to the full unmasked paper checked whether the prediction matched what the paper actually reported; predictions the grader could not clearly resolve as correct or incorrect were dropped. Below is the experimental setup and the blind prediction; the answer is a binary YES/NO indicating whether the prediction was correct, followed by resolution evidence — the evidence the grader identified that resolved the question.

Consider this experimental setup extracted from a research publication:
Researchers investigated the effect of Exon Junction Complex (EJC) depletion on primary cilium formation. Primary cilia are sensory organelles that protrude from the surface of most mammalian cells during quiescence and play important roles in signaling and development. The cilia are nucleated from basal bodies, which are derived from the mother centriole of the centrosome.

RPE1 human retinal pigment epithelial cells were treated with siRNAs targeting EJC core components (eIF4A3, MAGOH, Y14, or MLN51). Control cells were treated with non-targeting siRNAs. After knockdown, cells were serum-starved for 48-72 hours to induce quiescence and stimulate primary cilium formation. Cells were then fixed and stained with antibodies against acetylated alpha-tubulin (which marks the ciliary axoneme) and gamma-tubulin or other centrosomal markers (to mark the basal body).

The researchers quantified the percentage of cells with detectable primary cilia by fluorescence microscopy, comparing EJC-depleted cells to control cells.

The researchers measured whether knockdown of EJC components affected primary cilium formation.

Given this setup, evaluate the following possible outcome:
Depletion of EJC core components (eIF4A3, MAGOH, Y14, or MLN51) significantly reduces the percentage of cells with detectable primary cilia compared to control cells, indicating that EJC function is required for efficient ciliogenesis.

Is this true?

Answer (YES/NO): NO